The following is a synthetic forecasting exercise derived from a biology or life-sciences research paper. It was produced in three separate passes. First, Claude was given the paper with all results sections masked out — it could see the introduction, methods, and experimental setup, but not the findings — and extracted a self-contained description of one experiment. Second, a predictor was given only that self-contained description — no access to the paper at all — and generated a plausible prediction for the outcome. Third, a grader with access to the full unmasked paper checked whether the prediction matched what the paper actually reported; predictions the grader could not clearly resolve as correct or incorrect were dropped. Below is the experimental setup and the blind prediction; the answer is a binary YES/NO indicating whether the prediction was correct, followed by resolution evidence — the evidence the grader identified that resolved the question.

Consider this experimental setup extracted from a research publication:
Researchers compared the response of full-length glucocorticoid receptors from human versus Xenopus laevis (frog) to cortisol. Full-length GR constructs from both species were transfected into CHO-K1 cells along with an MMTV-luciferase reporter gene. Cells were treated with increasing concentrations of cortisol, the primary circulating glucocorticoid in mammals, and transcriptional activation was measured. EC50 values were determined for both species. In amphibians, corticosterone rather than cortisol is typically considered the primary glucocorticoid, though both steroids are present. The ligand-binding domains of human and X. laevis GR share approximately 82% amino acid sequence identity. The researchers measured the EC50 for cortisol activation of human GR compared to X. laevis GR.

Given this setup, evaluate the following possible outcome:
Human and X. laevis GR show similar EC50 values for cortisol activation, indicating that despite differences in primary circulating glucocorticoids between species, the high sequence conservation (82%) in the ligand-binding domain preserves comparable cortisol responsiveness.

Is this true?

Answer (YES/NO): NO